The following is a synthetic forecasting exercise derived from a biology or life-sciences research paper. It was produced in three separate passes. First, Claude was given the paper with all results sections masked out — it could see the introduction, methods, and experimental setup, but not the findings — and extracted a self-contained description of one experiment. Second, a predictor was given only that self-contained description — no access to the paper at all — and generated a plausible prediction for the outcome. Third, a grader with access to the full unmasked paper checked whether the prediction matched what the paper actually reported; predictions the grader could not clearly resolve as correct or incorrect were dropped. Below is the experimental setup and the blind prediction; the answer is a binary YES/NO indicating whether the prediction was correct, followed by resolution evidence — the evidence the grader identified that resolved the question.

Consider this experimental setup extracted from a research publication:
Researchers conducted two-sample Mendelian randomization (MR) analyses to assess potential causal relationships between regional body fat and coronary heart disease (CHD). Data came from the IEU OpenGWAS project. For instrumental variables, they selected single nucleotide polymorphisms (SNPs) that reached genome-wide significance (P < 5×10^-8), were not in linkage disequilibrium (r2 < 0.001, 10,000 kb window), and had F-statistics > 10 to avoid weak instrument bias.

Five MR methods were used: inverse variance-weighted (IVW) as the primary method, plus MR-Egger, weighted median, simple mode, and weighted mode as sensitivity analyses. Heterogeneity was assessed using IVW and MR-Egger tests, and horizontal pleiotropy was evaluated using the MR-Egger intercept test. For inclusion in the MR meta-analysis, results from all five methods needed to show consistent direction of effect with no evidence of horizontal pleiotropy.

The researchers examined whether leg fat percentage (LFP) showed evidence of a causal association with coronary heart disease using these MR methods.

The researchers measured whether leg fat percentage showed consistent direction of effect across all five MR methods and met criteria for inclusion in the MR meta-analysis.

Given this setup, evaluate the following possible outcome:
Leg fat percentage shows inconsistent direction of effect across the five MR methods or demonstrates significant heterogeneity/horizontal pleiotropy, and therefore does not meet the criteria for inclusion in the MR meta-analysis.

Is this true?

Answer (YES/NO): NO